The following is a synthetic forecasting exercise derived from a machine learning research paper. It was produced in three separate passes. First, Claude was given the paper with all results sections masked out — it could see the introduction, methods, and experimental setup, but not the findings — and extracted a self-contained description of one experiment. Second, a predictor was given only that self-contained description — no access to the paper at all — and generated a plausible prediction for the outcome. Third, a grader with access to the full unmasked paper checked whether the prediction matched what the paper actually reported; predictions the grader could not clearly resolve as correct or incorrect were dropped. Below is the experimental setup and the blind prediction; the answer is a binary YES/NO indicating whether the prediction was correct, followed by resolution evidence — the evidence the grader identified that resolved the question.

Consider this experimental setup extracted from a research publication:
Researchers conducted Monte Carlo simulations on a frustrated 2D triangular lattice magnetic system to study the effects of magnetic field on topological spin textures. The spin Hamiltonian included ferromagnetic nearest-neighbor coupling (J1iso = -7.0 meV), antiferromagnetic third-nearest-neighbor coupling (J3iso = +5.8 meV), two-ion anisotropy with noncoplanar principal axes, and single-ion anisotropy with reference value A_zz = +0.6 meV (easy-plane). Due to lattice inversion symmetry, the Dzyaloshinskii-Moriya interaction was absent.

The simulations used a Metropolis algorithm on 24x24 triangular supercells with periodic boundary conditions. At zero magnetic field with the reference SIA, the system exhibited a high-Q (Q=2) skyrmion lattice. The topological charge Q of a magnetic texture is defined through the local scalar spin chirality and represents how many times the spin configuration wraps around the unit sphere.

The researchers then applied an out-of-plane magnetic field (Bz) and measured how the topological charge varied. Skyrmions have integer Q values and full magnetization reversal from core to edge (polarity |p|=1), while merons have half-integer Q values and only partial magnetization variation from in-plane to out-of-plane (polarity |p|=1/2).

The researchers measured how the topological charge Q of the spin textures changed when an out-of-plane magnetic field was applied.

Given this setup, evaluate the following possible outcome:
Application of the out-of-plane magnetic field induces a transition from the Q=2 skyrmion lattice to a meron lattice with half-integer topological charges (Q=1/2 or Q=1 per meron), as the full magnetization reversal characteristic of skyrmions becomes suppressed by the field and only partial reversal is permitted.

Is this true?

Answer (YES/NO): NO